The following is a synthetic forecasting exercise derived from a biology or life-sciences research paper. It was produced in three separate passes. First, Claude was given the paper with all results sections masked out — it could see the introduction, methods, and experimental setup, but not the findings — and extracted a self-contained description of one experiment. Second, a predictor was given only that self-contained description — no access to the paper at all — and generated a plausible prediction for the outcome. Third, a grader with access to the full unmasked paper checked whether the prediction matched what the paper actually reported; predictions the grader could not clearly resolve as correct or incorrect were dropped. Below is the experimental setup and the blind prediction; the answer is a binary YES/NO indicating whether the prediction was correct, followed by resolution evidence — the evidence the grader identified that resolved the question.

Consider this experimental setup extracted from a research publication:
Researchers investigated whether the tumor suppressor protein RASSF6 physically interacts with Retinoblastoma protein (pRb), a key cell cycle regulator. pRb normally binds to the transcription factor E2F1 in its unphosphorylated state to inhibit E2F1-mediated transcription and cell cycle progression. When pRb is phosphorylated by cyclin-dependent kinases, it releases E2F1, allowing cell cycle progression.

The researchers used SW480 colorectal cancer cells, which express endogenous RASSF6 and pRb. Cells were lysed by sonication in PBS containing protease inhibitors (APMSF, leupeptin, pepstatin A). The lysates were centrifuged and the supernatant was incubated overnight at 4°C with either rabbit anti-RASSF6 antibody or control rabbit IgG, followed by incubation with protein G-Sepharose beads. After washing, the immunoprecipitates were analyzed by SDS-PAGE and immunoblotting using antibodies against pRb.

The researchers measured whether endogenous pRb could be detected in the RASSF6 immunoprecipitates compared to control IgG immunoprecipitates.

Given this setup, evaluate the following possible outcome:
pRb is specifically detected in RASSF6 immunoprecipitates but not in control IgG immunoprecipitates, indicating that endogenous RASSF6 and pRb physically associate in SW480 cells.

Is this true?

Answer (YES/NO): YES